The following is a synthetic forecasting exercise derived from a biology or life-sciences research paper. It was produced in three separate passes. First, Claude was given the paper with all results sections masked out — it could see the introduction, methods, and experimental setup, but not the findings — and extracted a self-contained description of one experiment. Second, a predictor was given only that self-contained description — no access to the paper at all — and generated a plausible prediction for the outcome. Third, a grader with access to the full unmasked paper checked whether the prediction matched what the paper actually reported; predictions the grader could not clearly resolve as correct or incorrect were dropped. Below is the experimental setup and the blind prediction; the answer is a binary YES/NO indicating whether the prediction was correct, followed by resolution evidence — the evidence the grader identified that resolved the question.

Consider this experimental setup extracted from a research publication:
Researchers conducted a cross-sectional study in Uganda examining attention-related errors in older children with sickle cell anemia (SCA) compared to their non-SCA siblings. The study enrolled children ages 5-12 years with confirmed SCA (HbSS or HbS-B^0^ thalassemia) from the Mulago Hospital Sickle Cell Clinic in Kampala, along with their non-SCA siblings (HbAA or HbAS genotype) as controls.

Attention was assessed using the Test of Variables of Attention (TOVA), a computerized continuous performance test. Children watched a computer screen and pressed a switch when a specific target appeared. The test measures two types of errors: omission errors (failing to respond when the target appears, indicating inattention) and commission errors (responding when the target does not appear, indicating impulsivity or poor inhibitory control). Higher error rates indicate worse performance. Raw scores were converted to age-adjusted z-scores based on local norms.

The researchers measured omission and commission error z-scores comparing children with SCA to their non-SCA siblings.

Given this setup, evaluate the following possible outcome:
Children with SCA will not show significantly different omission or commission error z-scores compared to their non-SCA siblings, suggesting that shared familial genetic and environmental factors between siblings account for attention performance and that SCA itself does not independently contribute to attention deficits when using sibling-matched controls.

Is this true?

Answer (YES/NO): YES